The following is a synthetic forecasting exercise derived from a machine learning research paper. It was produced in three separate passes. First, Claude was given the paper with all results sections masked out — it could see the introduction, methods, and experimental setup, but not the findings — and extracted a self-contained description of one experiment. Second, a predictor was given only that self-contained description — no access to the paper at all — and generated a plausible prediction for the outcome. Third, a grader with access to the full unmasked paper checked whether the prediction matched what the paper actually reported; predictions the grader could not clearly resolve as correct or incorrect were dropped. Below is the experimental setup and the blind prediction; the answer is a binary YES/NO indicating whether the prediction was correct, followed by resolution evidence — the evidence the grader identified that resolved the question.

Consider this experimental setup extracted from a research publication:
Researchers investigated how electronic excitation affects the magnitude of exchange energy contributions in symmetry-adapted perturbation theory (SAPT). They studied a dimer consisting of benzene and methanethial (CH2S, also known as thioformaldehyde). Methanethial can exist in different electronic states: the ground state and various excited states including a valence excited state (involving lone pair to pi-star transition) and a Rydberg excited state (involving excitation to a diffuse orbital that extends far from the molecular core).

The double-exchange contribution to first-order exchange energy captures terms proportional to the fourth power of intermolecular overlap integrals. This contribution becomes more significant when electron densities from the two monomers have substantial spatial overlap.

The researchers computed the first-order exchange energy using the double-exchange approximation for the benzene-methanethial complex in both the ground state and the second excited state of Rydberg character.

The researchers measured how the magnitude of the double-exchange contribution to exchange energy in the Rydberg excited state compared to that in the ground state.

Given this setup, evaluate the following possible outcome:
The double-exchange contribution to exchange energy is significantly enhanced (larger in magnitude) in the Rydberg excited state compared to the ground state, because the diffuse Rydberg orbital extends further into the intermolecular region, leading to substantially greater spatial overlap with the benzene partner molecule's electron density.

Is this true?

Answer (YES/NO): YES